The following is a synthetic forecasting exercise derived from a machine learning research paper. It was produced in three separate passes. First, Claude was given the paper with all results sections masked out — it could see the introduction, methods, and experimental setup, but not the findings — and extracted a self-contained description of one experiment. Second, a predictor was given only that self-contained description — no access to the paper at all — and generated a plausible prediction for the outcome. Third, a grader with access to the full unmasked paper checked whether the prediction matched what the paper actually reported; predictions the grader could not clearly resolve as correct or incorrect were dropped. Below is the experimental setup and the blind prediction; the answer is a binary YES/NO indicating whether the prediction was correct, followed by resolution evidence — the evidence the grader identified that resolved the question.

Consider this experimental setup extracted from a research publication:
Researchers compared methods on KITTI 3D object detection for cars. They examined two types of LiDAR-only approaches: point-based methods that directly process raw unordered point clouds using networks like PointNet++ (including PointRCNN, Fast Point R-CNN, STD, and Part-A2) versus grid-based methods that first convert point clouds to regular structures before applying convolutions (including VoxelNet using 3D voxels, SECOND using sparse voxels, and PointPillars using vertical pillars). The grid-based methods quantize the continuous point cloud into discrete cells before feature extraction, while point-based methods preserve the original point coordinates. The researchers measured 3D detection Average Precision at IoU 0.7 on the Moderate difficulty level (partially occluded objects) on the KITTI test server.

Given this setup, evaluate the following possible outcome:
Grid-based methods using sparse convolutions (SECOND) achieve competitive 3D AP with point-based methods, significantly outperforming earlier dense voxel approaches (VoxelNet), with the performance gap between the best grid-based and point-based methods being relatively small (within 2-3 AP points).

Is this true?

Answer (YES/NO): NO